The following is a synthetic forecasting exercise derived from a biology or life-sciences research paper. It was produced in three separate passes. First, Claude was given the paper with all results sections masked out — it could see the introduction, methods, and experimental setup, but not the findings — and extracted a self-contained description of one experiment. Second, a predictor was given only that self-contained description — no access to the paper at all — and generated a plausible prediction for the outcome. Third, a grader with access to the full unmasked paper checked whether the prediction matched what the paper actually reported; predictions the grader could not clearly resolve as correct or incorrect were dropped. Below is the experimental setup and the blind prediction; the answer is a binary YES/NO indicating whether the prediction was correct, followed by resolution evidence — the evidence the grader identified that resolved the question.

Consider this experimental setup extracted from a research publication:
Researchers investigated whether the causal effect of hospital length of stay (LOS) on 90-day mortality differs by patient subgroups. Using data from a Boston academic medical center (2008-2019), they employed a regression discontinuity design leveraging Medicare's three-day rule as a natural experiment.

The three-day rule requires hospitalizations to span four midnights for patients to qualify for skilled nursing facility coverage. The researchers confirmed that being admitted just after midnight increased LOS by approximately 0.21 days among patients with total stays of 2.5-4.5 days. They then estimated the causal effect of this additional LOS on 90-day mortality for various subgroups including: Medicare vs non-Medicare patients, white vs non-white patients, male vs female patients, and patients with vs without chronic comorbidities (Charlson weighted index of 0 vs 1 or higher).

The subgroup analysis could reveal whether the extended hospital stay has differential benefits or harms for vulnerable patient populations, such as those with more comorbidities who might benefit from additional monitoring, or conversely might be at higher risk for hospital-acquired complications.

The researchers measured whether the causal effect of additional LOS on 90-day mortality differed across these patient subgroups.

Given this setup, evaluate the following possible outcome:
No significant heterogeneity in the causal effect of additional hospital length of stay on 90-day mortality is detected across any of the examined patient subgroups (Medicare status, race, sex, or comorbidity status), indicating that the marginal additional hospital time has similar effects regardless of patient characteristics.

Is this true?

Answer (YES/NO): YES